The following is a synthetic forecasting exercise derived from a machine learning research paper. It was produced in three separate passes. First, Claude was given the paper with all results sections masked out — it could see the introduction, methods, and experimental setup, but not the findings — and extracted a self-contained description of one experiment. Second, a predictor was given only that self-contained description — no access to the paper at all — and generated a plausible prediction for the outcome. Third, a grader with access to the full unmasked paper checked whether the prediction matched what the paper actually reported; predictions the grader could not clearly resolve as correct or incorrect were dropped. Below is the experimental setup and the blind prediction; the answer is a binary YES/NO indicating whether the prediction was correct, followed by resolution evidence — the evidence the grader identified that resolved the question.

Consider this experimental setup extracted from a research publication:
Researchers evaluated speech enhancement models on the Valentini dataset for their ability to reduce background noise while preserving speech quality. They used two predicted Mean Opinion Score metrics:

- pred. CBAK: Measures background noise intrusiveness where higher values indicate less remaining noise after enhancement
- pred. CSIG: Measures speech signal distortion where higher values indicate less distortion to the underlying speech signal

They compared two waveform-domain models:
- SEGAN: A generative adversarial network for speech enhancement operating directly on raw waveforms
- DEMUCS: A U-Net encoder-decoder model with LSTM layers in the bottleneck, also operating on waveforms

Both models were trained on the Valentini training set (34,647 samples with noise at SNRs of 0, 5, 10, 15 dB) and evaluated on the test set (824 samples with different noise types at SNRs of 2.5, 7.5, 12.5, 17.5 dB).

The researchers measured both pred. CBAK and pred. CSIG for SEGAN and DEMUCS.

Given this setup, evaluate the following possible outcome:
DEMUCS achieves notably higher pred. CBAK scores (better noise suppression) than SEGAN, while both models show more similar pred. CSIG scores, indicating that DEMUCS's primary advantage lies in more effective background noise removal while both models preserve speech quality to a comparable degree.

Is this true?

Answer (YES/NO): NO